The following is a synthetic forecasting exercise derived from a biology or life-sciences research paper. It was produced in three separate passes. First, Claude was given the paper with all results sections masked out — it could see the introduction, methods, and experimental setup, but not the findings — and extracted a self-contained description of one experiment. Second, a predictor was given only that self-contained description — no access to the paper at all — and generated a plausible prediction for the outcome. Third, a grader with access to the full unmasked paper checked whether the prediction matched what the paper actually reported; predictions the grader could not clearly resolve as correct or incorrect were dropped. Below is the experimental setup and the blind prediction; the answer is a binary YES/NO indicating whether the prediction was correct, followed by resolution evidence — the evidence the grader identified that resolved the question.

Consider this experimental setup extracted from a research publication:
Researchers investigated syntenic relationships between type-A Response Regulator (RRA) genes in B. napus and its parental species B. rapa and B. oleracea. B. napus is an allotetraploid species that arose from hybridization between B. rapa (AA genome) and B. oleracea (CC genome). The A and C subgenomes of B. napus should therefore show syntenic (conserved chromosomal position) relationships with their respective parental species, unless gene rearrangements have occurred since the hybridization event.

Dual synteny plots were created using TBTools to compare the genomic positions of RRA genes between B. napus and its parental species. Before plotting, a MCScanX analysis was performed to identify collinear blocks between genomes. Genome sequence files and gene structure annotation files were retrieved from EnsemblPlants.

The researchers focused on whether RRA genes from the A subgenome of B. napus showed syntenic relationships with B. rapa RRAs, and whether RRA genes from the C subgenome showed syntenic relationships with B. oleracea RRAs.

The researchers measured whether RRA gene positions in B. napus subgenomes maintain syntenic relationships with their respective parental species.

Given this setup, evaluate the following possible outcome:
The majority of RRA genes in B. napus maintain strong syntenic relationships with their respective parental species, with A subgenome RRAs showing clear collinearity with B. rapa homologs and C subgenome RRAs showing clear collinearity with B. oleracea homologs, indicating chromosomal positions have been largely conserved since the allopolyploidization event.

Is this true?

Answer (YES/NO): YES